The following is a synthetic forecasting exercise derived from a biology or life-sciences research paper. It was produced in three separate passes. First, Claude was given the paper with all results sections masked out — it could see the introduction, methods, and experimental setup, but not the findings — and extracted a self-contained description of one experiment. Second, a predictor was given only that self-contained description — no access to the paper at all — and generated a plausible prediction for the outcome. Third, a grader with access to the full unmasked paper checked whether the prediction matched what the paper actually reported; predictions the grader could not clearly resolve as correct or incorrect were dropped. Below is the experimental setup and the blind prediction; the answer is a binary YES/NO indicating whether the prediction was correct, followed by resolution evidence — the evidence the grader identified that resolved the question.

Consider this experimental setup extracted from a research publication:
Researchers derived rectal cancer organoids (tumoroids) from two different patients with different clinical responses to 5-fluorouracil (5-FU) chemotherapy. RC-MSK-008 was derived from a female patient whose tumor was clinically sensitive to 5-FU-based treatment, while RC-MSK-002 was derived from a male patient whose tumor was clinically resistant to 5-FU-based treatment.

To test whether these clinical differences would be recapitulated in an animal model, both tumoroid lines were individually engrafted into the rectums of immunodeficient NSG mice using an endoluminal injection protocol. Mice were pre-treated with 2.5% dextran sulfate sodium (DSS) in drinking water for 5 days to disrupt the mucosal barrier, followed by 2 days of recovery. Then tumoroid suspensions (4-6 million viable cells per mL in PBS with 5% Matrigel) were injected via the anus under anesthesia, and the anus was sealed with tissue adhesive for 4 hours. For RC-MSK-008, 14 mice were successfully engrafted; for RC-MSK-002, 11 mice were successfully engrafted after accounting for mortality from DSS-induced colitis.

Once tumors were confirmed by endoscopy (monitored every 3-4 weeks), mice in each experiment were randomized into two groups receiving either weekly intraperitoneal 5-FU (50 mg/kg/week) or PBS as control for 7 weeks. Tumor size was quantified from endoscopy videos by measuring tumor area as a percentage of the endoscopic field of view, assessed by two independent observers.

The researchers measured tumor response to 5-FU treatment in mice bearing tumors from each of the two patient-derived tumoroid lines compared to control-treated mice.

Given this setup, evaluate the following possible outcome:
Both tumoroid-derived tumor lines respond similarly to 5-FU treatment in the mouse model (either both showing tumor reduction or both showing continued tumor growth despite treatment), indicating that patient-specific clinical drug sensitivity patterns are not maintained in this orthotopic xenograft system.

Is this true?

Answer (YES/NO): NO